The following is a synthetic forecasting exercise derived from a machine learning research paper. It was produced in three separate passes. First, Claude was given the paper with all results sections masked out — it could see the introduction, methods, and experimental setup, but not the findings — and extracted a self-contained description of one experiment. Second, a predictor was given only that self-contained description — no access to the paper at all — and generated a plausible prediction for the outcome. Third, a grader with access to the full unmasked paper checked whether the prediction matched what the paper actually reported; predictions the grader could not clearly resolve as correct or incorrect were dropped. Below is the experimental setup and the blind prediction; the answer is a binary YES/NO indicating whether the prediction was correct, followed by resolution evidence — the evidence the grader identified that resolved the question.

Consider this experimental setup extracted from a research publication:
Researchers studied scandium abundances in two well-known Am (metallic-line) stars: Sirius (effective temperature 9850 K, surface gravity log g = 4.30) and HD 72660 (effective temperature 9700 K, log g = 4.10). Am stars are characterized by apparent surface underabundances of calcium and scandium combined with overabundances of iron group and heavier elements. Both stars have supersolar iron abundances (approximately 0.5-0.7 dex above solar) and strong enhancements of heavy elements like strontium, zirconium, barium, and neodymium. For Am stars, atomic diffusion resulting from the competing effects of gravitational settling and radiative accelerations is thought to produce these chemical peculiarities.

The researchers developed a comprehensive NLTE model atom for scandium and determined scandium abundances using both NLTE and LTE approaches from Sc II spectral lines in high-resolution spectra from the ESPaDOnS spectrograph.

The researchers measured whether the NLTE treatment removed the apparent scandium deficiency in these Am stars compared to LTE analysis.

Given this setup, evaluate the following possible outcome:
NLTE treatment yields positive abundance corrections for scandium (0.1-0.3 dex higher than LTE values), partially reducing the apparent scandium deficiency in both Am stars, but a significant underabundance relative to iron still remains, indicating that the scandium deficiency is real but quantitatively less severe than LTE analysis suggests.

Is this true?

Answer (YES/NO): NO